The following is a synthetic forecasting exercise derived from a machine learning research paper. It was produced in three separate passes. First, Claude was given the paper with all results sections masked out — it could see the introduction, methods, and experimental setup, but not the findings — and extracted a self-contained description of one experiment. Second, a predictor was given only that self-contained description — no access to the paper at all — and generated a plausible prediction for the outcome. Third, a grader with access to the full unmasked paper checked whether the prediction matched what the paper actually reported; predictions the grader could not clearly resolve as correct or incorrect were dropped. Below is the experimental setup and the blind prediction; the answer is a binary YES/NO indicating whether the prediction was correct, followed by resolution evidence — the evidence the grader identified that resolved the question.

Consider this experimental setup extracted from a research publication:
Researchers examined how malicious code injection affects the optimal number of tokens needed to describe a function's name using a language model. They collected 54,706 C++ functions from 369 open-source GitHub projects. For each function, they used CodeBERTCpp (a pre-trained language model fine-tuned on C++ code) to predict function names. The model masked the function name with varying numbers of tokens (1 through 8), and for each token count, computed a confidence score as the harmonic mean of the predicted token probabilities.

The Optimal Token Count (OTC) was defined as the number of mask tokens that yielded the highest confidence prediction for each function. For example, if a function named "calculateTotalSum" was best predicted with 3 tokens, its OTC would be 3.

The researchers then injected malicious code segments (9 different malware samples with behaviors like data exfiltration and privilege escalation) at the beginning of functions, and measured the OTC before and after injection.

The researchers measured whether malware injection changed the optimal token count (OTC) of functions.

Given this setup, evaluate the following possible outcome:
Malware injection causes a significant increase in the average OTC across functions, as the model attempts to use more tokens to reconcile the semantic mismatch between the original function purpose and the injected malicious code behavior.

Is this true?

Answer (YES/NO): NO